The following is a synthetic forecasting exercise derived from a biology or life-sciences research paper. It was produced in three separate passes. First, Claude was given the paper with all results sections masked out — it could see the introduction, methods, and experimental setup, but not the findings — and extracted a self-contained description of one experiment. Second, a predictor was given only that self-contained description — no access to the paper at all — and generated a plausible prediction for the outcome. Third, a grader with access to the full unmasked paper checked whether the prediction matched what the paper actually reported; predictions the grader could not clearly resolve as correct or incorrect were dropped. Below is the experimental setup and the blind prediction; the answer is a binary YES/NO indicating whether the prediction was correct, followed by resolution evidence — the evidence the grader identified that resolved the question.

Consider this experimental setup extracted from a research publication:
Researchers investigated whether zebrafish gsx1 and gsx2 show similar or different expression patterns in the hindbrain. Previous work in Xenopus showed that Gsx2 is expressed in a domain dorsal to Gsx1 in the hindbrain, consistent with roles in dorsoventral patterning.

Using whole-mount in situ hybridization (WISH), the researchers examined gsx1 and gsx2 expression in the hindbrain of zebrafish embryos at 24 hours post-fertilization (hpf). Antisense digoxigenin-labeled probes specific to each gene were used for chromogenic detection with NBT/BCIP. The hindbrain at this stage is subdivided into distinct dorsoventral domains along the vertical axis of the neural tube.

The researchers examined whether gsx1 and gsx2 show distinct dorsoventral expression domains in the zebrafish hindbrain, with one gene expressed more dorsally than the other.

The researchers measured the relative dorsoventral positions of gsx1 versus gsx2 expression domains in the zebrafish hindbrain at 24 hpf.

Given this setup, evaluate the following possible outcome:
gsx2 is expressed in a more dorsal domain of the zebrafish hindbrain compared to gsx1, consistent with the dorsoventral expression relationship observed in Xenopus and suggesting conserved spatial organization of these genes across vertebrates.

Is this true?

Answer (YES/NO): YES